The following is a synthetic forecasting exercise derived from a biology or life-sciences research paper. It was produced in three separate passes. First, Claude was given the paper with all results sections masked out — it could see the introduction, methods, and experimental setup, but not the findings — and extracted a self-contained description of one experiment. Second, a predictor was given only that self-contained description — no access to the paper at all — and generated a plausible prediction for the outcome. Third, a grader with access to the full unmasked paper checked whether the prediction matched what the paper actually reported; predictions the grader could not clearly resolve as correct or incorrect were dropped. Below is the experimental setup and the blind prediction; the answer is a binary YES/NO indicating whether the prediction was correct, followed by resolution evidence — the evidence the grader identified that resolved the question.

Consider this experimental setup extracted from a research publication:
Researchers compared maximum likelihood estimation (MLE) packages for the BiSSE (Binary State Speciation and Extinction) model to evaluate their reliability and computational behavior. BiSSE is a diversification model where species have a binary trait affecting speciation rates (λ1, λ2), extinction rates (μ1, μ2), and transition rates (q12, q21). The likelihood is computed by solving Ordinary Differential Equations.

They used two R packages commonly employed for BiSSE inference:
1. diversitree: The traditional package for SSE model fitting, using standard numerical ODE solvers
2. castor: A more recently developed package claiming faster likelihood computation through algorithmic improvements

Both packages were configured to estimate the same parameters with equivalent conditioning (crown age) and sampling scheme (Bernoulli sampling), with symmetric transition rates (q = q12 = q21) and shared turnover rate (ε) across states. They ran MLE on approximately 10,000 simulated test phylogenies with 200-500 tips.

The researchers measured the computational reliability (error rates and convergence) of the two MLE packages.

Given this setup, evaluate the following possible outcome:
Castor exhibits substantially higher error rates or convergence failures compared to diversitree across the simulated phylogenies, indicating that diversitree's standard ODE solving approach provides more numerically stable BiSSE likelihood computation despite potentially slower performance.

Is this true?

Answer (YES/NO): YES